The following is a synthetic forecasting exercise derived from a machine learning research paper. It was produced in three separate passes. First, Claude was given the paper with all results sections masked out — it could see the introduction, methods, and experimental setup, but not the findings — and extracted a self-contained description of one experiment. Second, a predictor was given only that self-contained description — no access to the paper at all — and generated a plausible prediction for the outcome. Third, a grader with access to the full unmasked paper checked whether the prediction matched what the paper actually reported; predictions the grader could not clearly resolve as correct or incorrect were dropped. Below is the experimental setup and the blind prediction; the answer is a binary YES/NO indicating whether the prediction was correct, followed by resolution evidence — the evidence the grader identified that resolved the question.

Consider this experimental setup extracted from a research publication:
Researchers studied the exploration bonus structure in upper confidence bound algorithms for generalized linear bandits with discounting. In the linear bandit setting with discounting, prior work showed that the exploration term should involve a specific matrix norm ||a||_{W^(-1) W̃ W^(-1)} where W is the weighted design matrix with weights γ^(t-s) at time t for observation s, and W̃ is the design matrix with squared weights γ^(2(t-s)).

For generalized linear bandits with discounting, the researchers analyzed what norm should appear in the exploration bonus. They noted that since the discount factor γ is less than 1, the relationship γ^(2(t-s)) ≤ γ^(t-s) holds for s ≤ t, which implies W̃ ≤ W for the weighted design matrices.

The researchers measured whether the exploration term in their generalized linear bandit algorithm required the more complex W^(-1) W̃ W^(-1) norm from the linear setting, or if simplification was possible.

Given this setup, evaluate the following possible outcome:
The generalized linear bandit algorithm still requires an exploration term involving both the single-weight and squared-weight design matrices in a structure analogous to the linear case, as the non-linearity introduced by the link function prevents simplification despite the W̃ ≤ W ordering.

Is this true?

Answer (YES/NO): NO